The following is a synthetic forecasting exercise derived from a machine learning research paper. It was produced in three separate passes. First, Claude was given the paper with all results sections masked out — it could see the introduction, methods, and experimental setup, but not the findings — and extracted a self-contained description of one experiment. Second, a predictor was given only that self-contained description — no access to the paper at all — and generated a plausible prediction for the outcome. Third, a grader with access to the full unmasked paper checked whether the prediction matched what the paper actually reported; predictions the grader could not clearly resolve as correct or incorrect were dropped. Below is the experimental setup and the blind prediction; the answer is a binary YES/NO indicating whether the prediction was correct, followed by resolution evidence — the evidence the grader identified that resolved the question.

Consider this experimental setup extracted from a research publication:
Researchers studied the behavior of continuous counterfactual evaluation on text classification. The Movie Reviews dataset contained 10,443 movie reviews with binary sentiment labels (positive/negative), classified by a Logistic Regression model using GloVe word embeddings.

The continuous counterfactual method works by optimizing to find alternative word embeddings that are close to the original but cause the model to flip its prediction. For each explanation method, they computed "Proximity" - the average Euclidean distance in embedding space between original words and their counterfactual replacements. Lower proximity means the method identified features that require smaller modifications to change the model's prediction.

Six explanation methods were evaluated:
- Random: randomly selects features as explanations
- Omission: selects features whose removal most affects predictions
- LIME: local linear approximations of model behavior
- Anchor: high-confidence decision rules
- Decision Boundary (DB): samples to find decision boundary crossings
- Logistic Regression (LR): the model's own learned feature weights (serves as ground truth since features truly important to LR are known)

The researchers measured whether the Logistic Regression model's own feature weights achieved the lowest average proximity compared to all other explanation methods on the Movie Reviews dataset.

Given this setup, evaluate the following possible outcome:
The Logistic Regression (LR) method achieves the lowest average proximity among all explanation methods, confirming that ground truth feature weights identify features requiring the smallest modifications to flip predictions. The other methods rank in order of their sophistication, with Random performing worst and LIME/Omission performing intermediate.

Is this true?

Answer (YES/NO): NO